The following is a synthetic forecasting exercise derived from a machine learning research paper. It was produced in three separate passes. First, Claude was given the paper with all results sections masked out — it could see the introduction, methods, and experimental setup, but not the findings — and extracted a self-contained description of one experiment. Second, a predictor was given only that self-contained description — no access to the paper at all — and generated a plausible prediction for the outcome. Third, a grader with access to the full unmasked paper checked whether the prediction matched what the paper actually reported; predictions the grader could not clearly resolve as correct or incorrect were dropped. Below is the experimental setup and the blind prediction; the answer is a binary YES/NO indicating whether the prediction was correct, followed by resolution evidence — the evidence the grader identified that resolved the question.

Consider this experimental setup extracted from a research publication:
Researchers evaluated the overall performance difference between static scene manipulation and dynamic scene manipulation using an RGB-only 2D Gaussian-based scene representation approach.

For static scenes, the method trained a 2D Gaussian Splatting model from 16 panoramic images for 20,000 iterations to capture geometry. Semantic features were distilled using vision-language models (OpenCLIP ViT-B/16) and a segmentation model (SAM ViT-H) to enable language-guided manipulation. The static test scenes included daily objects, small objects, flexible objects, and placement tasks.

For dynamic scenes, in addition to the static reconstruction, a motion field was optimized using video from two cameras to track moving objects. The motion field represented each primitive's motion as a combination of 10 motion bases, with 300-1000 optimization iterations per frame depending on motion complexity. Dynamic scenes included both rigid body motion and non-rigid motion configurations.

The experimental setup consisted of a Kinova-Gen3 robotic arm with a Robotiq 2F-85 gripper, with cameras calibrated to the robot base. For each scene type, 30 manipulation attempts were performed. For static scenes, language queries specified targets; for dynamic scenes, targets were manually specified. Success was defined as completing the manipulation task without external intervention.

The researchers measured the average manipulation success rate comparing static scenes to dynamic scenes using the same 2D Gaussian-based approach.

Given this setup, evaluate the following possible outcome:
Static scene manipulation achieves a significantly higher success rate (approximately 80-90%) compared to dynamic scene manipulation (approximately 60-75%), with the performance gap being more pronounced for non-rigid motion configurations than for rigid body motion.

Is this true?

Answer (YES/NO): YES